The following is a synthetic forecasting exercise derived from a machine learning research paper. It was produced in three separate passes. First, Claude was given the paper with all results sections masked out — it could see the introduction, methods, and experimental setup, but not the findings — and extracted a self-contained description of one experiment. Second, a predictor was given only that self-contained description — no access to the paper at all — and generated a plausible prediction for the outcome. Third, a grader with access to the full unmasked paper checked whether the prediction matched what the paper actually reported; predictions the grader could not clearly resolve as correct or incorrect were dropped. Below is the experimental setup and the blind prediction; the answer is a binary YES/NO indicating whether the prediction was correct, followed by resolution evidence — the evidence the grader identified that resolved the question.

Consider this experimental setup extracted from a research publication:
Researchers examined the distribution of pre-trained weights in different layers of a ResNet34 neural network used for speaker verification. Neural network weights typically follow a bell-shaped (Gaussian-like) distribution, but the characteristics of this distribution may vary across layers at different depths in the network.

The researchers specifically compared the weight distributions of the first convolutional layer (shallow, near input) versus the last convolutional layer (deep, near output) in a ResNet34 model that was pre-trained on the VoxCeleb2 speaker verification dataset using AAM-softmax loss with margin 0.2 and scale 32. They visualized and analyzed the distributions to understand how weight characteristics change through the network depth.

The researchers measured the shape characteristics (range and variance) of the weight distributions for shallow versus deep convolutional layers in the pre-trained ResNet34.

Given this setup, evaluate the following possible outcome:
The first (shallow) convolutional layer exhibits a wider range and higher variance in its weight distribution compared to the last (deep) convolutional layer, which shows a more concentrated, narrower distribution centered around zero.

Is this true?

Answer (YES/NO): YES